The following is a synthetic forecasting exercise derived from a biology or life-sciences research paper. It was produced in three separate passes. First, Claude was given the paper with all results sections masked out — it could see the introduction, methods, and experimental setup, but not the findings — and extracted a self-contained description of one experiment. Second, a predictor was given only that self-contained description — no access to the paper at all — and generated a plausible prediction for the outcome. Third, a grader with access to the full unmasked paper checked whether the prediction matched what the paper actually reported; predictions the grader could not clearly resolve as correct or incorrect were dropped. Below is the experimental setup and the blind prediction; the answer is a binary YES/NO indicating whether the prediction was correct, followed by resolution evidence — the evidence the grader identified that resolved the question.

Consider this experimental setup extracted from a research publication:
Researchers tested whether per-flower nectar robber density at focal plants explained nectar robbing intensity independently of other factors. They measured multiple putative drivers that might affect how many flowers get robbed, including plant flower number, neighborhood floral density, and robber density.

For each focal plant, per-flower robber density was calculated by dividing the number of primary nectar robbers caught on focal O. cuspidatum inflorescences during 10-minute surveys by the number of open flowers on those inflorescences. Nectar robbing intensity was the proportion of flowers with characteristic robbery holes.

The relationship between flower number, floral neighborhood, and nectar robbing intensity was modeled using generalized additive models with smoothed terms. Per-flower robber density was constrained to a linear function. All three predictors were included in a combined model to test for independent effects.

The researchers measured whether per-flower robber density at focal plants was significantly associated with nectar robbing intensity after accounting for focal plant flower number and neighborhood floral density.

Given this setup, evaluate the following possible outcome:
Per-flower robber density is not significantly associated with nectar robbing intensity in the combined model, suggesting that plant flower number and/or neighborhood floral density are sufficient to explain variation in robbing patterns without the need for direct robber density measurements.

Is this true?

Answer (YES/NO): NO